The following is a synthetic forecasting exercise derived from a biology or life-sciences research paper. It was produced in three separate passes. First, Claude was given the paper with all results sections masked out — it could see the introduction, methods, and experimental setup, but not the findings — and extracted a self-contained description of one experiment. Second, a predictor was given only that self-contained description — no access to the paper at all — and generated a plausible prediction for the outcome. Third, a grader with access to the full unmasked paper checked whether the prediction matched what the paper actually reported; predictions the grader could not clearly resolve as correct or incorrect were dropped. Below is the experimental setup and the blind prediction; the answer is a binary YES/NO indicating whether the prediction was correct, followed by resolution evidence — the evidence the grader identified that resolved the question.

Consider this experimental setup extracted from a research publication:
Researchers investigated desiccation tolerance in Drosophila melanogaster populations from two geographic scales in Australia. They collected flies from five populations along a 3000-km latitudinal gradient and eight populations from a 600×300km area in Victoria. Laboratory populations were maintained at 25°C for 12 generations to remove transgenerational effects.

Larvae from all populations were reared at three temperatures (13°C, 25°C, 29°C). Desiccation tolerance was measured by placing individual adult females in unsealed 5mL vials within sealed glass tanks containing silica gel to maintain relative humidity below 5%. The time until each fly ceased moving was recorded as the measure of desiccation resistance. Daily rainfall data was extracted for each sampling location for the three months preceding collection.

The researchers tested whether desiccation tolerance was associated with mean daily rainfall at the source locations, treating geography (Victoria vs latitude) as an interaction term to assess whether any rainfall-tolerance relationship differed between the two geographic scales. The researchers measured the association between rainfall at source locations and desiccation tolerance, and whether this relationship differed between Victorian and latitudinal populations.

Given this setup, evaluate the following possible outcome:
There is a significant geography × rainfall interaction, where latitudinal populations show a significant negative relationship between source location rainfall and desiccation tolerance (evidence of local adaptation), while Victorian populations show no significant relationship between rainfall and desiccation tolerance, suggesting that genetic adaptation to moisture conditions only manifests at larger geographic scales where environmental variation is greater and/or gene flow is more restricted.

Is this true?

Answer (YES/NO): NO